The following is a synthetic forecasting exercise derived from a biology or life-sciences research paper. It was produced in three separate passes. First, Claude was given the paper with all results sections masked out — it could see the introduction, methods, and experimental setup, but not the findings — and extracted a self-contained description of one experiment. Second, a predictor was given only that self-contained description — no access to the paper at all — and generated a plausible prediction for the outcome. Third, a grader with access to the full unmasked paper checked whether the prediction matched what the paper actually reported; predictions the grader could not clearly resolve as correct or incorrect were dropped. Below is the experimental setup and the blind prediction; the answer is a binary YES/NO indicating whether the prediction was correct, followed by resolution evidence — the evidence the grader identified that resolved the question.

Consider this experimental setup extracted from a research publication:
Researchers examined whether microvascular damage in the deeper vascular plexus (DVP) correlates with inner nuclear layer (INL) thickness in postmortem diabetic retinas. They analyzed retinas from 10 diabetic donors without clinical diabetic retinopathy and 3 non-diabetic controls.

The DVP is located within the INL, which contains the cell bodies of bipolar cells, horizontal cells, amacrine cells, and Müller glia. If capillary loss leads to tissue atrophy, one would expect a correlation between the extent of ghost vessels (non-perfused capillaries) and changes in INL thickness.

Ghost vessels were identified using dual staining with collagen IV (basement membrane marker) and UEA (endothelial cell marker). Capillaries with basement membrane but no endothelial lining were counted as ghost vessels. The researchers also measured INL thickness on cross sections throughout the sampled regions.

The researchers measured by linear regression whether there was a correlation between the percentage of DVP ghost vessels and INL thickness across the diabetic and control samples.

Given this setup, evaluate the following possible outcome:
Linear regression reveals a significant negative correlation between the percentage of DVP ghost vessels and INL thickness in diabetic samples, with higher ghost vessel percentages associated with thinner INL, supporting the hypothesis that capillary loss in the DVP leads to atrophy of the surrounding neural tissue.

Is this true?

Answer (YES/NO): NO